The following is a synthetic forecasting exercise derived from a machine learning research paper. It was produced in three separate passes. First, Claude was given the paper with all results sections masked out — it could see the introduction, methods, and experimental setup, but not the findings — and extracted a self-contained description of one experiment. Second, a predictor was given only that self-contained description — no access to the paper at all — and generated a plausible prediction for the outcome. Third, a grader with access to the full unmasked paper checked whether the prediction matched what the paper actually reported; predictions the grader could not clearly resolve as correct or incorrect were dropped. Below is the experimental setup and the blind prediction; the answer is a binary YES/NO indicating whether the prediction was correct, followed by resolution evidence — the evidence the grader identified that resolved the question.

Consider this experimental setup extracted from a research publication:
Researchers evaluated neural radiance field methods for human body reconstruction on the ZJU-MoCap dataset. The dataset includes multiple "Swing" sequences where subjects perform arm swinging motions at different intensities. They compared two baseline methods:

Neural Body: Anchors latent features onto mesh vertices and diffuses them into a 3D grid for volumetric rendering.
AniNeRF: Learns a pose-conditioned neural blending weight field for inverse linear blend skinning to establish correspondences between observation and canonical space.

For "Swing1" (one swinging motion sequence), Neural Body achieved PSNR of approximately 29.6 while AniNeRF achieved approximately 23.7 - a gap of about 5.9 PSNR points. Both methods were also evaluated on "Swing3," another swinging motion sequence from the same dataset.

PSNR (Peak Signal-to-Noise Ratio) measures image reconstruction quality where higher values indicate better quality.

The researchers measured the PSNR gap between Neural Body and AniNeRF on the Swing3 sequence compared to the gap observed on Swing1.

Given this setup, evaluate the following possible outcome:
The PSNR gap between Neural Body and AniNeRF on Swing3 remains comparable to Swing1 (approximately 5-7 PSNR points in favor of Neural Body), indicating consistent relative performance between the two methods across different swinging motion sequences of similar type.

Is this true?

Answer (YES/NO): NO